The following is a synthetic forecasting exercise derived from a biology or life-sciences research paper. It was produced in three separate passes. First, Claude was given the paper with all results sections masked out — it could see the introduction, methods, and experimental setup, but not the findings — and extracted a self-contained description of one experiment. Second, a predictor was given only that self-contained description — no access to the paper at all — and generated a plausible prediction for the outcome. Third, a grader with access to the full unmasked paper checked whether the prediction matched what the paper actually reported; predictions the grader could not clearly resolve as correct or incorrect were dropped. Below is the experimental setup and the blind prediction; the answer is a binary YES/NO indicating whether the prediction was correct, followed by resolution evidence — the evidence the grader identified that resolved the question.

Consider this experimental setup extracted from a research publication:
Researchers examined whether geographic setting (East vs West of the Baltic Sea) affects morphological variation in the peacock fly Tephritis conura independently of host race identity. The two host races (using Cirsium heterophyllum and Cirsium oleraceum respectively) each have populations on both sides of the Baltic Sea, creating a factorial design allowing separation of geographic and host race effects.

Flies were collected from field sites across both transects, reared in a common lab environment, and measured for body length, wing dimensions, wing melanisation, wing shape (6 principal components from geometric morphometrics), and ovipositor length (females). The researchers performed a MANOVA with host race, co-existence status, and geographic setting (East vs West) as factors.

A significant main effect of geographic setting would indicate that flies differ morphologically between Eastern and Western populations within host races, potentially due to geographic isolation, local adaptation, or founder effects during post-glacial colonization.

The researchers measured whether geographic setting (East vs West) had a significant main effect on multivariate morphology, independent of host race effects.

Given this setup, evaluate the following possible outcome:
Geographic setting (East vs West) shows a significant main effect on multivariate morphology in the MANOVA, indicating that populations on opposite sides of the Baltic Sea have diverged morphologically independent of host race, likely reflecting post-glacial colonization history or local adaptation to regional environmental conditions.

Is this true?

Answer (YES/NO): YES